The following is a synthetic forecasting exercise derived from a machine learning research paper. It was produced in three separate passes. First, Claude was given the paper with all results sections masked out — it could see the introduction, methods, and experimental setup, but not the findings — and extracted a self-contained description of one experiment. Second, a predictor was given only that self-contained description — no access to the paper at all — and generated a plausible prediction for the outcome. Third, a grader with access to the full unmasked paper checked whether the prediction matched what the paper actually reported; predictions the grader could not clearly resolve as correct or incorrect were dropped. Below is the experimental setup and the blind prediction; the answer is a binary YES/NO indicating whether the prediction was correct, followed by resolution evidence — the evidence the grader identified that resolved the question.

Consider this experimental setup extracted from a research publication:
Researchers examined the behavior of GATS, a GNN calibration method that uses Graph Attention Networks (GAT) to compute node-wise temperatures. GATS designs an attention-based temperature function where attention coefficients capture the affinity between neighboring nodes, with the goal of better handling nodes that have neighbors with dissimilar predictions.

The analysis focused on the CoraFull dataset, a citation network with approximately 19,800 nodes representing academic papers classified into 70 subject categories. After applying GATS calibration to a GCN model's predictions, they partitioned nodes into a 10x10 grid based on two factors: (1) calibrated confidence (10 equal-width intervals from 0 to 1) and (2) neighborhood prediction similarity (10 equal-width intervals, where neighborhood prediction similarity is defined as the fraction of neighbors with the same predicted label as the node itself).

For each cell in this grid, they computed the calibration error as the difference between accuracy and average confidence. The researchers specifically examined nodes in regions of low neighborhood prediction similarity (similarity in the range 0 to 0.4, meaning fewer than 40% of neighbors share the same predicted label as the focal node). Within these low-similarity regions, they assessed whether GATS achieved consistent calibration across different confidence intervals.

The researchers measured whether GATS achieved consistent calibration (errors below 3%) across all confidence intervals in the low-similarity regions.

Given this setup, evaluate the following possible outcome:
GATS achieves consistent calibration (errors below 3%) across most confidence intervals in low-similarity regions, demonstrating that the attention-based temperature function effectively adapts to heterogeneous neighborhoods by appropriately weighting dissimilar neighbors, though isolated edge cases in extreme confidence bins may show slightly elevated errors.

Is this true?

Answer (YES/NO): NO